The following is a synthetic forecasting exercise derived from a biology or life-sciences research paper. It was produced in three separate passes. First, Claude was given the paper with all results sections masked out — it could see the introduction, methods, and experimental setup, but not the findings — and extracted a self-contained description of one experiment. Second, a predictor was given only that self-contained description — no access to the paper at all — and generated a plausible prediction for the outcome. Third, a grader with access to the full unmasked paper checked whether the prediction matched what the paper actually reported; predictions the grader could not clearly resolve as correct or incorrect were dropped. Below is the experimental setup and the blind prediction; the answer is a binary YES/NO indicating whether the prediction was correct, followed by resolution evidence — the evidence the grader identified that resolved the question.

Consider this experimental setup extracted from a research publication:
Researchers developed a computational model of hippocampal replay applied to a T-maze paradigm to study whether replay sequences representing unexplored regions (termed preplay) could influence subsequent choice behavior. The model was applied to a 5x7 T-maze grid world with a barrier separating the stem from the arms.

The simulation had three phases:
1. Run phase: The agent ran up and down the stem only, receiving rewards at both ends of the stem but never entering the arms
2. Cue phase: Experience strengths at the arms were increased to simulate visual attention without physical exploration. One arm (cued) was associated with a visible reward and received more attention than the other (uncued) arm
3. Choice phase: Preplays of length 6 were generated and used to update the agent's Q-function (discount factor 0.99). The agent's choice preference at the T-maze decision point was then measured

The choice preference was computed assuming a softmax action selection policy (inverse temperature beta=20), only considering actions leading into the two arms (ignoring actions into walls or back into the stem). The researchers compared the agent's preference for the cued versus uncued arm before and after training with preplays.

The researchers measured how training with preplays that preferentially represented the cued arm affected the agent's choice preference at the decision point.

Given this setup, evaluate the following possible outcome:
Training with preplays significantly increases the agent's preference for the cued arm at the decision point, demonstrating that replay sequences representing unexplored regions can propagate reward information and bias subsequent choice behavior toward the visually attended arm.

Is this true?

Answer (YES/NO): YES